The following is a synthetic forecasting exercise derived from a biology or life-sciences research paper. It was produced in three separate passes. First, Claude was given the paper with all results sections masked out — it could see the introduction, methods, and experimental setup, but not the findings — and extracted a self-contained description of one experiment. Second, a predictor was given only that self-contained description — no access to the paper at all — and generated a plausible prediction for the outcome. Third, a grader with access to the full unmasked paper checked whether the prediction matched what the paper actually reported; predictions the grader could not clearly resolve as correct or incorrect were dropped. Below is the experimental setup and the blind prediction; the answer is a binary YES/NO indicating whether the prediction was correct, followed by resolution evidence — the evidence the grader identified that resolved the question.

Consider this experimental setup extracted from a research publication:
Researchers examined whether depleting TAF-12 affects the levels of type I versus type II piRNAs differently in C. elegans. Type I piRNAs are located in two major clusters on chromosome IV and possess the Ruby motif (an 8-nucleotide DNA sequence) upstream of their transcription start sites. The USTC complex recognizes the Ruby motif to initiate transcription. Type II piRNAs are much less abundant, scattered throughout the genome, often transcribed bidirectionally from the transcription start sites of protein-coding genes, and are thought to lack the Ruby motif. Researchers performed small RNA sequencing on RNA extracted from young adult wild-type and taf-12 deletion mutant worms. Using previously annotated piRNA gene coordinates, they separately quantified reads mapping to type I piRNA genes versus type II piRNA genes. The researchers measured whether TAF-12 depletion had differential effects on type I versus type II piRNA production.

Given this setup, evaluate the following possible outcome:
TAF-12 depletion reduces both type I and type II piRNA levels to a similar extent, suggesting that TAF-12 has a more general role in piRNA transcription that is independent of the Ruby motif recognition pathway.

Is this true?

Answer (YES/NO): NO